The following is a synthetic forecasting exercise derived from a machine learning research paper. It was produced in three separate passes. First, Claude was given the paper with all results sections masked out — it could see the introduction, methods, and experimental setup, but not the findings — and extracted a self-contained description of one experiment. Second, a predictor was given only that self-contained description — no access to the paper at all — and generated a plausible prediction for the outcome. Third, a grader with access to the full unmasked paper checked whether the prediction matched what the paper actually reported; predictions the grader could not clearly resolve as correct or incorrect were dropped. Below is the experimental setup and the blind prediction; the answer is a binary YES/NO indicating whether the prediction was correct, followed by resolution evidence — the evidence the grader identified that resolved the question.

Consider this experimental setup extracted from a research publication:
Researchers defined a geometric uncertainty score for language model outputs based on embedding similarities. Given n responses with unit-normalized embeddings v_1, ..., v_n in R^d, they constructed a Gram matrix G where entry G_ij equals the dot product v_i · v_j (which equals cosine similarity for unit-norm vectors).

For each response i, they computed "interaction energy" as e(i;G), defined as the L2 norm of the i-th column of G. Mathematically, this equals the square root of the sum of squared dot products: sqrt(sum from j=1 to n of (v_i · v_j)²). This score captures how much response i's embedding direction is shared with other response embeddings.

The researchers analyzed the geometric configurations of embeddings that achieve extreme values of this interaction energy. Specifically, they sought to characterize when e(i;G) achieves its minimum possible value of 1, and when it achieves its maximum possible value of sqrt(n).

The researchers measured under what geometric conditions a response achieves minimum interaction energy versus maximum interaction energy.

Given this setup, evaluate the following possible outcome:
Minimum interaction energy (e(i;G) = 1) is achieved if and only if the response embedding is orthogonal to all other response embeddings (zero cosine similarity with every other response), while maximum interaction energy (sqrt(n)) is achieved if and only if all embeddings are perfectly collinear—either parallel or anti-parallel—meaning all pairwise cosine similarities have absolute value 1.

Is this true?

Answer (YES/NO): YES